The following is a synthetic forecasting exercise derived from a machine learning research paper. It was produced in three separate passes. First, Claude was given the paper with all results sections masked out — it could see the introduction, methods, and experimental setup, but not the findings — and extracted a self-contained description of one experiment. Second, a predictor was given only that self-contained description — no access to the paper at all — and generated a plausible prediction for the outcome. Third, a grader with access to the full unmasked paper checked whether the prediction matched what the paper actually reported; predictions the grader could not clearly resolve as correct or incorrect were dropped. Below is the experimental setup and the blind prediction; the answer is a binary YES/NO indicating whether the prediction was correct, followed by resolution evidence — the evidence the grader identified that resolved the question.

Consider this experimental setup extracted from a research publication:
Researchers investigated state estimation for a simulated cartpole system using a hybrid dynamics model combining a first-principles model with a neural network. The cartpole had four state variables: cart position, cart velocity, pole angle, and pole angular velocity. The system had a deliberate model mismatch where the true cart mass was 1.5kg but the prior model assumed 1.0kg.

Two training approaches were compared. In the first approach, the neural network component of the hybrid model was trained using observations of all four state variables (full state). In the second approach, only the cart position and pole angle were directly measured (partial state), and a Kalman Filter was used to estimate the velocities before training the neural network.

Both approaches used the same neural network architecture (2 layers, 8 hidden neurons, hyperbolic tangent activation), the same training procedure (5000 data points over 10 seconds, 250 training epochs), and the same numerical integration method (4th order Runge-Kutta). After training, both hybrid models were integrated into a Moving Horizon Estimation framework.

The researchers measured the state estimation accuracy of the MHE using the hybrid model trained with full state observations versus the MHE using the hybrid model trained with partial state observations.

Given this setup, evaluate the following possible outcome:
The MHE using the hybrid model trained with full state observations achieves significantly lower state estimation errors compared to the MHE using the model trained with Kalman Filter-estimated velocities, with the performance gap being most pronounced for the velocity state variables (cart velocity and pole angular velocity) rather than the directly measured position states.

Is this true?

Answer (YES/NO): NO